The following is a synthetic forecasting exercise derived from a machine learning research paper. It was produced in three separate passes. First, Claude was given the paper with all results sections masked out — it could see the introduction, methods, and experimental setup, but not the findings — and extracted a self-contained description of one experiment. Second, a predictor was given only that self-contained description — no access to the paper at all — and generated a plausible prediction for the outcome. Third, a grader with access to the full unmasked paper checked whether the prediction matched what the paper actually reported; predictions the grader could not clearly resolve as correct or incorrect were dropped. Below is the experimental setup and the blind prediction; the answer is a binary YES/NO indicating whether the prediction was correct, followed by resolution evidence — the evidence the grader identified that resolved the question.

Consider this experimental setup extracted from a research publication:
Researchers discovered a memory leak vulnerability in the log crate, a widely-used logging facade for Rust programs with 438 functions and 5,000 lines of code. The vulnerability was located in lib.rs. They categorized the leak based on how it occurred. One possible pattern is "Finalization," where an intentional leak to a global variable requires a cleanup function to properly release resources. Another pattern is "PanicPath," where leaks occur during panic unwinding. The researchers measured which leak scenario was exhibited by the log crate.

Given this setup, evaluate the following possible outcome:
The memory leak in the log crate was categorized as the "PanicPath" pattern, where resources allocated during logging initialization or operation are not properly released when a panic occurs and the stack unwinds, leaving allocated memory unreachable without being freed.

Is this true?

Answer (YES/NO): NO